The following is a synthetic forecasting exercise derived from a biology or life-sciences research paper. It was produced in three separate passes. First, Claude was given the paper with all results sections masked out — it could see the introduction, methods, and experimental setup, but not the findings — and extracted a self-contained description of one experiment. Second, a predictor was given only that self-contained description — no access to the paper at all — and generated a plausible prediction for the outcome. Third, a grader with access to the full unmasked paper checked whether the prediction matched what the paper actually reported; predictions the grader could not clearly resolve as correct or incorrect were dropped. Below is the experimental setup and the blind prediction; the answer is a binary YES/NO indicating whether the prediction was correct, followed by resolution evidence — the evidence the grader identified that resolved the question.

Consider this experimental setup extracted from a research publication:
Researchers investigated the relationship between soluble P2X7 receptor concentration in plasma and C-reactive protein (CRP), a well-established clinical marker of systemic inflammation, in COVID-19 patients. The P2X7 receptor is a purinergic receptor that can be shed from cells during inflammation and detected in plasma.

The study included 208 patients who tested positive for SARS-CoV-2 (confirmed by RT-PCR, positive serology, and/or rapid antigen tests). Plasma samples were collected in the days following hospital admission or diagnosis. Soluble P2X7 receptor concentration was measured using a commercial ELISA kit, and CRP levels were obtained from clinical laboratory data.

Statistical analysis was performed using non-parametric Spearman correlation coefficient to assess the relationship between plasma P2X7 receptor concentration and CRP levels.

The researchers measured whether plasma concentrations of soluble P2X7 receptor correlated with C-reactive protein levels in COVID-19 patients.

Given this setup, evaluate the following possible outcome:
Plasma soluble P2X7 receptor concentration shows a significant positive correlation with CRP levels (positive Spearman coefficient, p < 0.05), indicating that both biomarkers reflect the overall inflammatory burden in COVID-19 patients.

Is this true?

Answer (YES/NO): YES